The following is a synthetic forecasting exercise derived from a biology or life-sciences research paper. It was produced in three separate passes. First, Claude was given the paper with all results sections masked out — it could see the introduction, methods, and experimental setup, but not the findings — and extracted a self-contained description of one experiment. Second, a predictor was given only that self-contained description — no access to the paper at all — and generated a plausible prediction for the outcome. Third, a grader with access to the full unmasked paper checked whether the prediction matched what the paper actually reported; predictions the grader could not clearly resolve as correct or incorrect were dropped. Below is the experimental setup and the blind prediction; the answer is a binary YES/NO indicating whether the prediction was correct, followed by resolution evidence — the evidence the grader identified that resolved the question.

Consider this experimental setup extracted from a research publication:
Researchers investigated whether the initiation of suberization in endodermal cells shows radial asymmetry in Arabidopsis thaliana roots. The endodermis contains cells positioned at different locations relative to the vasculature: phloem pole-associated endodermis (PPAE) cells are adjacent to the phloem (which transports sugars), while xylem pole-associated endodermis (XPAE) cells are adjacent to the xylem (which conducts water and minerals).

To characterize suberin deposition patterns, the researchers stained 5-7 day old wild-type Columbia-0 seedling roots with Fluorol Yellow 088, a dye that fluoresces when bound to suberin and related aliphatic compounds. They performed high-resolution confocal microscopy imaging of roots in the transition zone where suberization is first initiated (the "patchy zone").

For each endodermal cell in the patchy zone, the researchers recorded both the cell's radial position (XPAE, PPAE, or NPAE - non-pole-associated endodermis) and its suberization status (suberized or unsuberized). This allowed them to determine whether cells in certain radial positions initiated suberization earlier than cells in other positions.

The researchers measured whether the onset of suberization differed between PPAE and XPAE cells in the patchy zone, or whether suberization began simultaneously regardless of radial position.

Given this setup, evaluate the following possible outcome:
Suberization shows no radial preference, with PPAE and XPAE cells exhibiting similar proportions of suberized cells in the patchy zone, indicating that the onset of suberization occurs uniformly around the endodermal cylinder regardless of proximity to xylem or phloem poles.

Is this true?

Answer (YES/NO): NO